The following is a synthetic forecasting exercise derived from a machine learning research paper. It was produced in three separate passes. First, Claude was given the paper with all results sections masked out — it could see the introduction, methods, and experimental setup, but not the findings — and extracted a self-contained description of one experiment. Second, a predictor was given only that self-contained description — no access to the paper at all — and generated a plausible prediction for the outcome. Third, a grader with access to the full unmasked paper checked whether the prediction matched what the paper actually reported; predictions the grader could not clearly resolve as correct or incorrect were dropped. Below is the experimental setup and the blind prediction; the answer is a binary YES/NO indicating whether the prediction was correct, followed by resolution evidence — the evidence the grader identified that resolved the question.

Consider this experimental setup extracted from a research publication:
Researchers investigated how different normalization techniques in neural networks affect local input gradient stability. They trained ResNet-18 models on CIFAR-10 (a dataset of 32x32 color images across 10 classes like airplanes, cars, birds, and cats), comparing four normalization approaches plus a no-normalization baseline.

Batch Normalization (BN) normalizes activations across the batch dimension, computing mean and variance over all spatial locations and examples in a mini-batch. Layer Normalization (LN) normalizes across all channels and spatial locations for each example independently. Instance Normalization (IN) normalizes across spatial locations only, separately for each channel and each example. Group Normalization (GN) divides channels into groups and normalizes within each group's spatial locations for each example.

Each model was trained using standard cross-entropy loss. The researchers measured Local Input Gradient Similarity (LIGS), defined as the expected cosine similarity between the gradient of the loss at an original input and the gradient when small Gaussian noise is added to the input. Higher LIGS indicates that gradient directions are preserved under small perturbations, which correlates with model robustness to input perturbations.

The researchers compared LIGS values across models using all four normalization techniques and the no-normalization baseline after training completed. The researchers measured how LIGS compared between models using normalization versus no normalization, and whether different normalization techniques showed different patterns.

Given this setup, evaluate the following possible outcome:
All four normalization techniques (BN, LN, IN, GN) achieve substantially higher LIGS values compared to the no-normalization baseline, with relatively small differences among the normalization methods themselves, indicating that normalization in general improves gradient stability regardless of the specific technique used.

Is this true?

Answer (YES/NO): NO